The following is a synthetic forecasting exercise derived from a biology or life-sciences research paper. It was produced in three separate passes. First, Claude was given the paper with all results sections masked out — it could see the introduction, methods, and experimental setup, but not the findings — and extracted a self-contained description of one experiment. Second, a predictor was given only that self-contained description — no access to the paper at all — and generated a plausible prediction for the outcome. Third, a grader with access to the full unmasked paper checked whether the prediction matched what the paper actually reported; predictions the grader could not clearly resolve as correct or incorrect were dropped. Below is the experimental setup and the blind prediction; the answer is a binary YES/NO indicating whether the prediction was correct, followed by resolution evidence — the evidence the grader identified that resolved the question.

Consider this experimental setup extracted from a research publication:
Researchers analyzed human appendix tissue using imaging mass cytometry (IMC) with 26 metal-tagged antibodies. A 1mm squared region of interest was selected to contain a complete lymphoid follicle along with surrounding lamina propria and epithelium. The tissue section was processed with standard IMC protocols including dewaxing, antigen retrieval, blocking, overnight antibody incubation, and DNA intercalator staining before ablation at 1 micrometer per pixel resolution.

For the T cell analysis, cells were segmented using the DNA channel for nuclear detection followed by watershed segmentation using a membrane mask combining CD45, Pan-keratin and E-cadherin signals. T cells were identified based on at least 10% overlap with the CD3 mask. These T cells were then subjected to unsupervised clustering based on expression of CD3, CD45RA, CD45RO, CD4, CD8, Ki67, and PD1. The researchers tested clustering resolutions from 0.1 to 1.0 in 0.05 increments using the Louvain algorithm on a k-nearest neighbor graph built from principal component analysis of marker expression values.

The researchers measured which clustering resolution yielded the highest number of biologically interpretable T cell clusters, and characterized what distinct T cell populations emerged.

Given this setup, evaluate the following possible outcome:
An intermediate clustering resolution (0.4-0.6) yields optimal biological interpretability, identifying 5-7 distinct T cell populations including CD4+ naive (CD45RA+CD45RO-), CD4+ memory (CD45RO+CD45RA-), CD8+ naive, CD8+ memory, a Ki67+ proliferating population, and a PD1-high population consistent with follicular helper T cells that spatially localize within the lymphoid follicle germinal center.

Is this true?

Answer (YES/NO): NO